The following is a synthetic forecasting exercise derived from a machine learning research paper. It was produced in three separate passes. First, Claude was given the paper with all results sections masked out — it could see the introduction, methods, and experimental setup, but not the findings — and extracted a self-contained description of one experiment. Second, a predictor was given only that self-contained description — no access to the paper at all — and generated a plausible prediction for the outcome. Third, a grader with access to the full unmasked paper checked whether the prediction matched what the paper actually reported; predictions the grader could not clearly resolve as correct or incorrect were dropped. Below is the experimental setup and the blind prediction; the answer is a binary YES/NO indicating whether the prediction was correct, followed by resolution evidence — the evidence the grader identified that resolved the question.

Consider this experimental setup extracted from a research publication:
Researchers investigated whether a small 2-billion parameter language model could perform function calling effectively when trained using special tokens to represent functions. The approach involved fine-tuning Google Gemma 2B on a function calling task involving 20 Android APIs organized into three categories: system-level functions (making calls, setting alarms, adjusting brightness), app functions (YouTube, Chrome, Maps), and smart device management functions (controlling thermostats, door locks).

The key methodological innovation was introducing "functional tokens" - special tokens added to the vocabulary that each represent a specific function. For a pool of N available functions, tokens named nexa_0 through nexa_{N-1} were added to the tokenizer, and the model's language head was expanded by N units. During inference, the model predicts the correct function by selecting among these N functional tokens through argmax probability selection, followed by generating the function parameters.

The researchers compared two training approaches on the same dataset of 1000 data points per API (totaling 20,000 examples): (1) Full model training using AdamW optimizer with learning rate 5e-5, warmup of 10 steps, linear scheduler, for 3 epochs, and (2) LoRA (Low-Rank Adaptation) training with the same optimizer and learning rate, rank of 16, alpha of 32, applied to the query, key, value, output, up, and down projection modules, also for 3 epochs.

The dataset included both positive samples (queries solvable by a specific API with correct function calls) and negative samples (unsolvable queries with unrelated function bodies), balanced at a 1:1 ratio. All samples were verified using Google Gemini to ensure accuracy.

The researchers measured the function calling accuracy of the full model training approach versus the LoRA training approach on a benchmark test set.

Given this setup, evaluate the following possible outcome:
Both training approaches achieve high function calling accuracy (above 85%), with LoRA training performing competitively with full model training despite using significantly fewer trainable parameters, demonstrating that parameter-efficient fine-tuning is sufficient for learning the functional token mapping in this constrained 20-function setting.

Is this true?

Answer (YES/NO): YES